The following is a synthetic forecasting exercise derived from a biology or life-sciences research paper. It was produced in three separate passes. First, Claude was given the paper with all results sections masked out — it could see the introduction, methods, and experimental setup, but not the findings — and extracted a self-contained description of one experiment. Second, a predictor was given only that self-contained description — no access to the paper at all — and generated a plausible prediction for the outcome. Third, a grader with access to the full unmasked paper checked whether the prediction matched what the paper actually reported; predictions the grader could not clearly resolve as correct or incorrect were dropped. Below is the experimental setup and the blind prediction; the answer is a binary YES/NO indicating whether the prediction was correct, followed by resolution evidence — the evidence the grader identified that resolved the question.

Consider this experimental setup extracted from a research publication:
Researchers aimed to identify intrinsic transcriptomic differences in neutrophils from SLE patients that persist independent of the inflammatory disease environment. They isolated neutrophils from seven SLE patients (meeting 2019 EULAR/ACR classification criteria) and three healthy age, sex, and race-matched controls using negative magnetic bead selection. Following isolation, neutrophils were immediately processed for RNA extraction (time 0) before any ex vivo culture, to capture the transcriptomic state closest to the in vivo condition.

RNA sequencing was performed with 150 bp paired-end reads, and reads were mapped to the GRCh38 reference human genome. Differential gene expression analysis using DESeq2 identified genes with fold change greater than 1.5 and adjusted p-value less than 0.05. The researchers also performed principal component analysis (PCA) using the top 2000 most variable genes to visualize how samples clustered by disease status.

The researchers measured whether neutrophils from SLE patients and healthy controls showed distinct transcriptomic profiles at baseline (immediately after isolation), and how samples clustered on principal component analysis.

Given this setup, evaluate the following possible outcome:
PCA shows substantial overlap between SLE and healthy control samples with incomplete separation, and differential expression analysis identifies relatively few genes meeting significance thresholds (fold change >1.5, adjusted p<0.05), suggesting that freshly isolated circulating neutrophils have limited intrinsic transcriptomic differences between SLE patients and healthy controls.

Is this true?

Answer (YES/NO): NO